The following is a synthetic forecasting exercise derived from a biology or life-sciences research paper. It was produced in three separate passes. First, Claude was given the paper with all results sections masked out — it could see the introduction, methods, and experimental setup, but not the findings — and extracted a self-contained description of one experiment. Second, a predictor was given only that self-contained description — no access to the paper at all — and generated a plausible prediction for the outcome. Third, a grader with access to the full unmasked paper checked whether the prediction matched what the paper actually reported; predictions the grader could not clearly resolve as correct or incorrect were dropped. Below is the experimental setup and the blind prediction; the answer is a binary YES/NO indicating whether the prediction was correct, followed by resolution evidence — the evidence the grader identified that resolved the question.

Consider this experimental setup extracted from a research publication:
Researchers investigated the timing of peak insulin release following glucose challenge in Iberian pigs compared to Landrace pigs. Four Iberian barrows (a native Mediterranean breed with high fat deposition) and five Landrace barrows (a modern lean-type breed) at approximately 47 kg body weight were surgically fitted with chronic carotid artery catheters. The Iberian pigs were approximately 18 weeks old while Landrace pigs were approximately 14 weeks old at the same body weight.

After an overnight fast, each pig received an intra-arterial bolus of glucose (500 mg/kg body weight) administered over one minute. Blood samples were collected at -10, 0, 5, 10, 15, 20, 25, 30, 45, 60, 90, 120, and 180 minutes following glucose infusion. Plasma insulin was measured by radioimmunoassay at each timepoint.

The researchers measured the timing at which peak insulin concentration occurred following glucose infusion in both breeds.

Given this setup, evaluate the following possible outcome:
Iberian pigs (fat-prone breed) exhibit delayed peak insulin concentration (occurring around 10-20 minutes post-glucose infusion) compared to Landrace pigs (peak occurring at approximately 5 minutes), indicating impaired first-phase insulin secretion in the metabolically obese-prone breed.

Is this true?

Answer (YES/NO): NO